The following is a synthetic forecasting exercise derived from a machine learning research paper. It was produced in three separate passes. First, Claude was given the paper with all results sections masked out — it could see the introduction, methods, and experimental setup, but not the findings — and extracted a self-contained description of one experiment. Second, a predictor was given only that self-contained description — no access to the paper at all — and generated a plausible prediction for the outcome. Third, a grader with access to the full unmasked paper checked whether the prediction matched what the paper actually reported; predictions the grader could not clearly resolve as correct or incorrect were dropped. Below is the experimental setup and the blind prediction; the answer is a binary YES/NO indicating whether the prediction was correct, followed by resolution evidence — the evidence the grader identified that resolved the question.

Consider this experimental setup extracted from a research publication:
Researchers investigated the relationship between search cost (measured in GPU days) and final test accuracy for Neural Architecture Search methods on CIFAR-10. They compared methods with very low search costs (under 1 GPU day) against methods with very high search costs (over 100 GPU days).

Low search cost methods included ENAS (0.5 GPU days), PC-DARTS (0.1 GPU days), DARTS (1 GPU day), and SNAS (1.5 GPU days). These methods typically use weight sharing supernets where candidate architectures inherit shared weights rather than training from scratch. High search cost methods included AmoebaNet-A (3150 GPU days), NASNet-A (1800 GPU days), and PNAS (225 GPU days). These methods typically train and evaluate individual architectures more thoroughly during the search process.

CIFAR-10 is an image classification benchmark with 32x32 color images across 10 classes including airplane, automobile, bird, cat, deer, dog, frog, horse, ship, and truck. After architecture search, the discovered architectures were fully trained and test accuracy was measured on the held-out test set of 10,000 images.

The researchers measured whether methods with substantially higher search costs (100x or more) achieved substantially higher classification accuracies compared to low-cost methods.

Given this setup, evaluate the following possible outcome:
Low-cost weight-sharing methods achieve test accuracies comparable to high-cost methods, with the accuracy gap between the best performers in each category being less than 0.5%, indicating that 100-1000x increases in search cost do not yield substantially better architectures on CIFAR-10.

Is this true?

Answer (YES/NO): YES